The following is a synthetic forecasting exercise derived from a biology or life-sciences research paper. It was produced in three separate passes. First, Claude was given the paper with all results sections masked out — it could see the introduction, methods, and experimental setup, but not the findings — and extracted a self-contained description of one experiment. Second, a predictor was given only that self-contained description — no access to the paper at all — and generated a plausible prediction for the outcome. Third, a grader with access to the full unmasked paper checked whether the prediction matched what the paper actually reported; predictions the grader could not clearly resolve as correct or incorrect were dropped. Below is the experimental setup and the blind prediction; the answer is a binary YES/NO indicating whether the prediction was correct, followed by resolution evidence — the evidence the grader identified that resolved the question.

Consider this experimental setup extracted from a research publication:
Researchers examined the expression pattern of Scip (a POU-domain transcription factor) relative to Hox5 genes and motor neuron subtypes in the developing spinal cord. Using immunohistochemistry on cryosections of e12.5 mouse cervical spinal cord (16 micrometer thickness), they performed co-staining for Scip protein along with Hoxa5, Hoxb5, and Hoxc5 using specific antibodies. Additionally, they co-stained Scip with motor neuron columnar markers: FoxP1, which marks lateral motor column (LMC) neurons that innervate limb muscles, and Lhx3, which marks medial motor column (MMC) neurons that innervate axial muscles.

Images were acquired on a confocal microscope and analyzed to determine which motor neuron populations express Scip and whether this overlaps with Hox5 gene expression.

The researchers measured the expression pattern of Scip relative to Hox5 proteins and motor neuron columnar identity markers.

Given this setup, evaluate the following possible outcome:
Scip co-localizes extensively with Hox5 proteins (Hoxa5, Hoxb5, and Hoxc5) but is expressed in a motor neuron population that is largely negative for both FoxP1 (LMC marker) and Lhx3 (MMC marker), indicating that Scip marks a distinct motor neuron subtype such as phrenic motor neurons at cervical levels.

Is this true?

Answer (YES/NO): NO